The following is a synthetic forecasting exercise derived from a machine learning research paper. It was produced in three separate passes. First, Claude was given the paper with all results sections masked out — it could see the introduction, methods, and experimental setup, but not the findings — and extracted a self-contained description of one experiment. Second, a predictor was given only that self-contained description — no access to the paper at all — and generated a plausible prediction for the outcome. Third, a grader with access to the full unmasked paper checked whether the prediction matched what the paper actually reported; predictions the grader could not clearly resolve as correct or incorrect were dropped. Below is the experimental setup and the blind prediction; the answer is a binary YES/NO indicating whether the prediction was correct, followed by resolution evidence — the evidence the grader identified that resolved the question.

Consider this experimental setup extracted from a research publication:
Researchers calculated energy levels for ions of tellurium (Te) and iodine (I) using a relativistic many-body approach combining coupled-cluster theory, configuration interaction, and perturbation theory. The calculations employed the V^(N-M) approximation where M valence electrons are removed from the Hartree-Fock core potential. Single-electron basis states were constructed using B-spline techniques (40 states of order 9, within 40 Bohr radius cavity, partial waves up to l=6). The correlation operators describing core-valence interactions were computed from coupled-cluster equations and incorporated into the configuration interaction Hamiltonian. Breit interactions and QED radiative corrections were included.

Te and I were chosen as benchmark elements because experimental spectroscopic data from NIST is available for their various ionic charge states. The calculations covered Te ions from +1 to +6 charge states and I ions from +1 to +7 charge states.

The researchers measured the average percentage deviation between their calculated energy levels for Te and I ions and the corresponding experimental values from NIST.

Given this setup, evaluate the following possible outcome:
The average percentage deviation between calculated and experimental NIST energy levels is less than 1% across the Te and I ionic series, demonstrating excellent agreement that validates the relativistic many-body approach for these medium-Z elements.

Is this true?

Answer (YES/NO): NO